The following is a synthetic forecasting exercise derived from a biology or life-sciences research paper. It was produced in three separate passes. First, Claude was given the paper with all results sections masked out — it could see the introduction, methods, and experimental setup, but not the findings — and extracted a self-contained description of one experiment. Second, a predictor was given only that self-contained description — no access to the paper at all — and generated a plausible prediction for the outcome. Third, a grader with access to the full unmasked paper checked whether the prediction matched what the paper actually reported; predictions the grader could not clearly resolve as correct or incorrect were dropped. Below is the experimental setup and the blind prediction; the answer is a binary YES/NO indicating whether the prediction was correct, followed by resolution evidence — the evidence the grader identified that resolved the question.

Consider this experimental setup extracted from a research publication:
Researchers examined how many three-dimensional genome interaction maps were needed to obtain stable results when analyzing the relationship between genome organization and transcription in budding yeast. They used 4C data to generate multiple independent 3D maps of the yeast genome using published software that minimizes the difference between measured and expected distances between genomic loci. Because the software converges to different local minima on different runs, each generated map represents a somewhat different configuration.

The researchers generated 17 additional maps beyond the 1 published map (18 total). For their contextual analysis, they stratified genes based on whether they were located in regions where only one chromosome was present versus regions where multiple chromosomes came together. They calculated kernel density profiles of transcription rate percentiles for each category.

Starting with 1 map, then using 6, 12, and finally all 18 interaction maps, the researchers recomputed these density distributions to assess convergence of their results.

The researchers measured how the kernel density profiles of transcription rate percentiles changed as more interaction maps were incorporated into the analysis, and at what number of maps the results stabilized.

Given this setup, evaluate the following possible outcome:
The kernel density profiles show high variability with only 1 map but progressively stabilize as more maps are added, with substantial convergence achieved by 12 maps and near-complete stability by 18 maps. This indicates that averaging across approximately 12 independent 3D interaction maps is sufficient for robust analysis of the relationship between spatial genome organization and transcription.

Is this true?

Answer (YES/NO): NO